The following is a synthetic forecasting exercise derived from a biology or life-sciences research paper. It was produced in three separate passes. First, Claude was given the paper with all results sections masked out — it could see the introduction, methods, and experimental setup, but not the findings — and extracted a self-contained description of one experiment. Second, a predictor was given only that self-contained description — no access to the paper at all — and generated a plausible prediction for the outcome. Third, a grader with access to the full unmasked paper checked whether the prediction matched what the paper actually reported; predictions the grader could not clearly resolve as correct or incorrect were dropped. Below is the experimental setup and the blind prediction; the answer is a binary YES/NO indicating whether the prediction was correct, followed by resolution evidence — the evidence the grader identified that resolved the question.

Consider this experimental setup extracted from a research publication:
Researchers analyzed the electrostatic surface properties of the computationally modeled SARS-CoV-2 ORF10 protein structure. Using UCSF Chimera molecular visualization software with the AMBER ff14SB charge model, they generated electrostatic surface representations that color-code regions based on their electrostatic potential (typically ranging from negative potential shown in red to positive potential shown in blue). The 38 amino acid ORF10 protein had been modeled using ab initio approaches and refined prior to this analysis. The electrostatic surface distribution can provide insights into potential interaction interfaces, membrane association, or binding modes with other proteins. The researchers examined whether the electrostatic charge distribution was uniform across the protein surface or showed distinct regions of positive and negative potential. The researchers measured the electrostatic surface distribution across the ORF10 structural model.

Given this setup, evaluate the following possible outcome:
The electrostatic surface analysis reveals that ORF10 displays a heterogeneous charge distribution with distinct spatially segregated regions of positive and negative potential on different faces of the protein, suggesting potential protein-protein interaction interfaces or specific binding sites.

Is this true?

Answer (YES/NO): NO